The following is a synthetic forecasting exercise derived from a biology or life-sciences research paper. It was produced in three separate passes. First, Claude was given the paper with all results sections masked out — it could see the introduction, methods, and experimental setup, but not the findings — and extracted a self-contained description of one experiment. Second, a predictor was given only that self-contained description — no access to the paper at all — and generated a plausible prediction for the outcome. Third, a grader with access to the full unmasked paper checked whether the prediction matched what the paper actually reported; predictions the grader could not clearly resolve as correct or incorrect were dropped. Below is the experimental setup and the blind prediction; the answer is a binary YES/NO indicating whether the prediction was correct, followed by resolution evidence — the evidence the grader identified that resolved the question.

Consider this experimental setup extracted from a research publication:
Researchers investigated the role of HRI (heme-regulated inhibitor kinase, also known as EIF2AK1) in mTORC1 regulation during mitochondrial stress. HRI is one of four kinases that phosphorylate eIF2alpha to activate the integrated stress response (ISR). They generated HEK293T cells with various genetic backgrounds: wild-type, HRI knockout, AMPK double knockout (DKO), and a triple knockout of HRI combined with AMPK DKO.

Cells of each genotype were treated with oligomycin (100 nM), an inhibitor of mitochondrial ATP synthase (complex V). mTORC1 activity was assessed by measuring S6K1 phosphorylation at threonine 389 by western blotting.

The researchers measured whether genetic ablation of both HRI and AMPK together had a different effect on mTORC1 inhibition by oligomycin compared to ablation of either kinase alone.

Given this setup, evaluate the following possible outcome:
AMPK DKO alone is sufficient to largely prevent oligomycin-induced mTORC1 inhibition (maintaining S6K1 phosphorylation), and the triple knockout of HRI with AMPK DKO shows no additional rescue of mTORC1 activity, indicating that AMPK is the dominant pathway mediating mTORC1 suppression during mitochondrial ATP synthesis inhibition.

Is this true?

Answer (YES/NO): NO